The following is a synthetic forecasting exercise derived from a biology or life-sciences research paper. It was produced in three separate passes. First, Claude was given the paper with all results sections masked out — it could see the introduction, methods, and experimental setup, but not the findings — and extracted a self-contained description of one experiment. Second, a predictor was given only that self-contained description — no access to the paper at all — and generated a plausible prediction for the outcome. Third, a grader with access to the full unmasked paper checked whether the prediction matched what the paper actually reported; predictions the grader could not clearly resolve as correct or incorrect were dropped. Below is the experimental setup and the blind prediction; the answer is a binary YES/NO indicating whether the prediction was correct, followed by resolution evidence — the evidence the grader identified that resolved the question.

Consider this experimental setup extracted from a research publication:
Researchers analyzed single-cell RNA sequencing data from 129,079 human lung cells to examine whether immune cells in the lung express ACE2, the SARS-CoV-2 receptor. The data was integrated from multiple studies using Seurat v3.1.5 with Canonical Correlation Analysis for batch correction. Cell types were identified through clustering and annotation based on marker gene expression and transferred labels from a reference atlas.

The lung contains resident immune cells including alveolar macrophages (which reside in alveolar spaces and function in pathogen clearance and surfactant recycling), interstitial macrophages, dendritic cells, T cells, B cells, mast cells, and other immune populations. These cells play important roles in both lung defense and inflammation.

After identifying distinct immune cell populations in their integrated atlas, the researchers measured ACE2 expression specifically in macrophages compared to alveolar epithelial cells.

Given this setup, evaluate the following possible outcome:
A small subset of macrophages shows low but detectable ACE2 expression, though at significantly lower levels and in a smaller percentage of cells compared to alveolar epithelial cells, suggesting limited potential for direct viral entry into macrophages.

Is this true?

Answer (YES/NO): NO